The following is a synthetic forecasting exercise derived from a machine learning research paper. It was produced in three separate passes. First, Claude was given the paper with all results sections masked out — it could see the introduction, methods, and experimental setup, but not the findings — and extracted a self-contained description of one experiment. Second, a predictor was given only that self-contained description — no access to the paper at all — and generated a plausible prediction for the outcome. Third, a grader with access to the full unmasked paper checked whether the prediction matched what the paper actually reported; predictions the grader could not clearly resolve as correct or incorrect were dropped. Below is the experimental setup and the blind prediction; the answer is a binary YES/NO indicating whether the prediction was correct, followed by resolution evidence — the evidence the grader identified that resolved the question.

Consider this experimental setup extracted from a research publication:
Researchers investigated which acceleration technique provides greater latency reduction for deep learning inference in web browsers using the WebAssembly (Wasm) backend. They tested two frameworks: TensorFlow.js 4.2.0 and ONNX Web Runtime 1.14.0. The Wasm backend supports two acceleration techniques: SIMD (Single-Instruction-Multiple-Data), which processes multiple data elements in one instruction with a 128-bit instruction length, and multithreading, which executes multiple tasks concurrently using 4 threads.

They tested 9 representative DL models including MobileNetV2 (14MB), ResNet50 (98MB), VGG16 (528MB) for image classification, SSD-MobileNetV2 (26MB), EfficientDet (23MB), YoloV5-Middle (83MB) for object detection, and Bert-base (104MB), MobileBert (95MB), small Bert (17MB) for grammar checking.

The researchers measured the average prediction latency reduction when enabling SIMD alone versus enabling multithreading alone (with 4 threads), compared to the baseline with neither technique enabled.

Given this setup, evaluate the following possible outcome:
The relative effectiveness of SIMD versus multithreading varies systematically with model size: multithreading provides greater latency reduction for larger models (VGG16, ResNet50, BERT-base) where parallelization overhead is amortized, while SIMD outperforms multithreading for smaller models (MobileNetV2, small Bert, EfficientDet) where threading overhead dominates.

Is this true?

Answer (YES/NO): NO